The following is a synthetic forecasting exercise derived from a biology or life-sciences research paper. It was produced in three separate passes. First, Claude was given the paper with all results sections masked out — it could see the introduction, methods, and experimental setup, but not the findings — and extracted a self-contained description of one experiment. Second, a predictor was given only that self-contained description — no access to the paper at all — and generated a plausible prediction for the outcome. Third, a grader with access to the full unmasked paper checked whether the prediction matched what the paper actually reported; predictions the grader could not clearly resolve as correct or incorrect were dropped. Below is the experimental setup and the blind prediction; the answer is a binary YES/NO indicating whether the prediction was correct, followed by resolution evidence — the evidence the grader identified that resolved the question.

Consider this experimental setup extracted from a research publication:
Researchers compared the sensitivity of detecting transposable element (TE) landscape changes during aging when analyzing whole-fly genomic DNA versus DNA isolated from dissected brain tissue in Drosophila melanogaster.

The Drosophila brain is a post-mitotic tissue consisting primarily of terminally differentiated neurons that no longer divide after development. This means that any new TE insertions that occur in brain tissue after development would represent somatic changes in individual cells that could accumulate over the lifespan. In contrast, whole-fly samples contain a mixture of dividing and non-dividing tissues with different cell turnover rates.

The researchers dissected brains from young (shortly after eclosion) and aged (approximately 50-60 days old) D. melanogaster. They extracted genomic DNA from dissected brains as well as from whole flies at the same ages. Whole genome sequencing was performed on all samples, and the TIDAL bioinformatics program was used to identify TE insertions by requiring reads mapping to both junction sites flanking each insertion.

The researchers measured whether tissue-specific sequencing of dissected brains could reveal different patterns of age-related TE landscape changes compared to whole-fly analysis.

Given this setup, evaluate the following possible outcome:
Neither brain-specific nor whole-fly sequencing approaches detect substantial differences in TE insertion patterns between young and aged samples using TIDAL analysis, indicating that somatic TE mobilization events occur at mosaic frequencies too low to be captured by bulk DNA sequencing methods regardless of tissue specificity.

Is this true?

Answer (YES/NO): NO